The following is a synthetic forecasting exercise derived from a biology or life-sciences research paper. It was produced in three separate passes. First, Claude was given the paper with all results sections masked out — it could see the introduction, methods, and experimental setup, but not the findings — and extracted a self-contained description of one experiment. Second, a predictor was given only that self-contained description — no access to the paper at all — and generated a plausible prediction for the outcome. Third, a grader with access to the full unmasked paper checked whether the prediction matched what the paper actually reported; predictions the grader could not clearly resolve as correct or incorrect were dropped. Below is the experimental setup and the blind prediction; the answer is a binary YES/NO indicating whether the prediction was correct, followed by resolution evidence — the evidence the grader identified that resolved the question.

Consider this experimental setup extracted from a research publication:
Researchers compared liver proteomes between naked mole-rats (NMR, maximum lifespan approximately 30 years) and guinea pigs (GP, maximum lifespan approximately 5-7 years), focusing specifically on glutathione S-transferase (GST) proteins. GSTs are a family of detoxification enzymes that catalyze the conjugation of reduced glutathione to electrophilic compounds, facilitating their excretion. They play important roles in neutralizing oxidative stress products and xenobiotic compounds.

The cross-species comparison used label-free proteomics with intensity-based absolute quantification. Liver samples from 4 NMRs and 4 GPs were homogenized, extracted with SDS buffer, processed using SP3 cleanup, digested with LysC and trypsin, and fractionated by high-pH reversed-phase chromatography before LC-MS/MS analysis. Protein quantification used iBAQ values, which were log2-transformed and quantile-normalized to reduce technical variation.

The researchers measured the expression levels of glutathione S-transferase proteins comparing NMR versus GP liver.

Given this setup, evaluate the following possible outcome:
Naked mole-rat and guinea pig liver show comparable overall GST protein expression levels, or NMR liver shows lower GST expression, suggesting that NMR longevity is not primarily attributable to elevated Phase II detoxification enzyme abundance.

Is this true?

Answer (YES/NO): NO